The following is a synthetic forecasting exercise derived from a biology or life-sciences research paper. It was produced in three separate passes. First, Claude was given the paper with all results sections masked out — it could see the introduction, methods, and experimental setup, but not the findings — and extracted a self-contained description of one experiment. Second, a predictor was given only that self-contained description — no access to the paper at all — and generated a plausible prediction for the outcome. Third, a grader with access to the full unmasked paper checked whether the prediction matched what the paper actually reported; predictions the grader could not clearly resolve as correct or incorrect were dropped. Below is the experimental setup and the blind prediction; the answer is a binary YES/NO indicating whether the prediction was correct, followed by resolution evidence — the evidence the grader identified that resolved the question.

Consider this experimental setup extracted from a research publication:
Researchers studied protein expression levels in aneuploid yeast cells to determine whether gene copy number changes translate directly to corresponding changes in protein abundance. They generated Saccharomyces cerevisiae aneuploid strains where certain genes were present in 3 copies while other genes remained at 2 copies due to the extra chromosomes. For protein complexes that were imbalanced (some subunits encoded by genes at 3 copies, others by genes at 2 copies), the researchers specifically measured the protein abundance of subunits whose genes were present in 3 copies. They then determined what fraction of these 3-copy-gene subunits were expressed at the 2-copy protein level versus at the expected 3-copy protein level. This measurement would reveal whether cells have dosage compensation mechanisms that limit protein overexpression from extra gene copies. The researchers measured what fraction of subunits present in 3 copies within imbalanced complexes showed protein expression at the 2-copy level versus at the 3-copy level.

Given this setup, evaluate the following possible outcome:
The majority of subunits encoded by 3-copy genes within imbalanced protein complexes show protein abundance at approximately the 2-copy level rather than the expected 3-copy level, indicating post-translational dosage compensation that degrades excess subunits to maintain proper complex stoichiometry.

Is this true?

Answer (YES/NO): YES